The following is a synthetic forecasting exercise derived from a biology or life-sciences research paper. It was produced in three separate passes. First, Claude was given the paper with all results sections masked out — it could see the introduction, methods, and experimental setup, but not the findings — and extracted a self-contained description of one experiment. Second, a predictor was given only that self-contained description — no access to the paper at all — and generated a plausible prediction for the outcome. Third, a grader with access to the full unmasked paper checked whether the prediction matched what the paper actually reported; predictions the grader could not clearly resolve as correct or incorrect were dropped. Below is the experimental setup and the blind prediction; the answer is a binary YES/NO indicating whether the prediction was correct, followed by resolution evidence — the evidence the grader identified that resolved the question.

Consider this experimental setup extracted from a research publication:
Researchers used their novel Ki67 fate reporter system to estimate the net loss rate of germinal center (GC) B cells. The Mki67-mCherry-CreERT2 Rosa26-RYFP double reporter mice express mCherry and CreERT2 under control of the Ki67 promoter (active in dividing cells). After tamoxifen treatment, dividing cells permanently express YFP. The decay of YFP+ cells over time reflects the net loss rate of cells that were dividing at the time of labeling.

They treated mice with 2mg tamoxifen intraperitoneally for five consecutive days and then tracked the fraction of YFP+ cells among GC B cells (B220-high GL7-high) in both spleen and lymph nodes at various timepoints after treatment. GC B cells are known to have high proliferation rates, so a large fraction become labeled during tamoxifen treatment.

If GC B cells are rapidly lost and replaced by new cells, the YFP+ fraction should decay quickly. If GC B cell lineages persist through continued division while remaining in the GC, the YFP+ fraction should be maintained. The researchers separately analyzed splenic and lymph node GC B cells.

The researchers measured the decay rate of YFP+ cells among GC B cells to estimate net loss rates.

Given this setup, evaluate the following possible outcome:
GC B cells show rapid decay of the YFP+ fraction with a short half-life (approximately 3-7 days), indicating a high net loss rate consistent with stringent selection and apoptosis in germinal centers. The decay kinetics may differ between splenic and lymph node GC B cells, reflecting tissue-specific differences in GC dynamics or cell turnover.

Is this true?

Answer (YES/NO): NO